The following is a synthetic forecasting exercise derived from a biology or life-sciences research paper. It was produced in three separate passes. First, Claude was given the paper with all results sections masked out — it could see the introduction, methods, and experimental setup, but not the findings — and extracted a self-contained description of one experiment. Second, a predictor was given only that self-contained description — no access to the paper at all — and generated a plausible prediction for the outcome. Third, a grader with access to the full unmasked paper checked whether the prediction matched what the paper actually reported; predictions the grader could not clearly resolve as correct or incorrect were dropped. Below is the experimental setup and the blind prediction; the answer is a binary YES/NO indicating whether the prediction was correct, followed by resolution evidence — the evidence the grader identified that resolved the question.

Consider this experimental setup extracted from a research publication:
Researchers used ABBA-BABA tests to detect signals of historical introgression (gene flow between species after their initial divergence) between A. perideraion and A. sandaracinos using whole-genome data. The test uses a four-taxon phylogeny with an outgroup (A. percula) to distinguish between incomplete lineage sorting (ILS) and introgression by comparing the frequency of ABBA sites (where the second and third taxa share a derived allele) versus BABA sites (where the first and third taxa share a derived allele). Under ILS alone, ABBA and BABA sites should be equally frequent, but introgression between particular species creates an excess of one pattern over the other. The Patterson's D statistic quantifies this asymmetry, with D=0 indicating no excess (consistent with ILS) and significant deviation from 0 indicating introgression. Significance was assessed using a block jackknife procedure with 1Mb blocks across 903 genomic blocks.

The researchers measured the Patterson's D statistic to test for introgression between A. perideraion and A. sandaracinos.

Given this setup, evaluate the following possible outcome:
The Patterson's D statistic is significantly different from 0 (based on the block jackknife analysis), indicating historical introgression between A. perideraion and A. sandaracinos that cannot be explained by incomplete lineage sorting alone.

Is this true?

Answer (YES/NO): YES